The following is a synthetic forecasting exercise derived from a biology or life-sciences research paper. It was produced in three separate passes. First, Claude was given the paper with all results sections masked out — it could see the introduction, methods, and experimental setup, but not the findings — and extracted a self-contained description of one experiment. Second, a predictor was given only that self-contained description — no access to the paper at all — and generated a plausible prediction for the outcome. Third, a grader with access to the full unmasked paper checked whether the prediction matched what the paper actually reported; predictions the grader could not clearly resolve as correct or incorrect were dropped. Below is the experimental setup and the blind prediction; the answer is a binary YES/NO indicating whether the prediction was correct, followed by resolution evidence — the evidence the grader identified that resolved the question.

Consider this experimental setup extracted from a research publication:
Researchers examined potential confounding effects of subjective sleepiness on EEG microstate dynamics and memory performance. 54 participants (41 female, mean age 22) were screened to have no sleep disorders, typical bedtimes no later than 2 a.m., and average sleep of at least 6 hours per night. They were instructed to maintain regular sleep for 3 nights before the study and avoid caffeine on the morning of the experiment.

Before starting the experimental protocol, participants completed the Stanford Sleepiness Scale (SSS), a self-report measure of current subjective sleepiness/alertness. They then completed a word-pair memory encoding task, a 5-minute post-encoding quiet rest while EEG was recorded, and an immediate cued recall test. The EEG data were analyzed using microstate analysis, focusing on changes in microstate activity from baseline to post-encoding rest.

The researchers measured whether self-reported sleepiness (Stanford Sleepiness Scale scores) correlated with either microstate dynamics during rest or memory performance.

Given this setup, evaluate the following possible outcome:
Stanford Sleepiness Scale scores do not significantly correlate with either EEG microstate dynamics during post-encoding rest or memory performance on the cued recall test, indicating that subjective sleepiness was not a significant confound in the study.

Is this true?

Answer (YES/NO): YES